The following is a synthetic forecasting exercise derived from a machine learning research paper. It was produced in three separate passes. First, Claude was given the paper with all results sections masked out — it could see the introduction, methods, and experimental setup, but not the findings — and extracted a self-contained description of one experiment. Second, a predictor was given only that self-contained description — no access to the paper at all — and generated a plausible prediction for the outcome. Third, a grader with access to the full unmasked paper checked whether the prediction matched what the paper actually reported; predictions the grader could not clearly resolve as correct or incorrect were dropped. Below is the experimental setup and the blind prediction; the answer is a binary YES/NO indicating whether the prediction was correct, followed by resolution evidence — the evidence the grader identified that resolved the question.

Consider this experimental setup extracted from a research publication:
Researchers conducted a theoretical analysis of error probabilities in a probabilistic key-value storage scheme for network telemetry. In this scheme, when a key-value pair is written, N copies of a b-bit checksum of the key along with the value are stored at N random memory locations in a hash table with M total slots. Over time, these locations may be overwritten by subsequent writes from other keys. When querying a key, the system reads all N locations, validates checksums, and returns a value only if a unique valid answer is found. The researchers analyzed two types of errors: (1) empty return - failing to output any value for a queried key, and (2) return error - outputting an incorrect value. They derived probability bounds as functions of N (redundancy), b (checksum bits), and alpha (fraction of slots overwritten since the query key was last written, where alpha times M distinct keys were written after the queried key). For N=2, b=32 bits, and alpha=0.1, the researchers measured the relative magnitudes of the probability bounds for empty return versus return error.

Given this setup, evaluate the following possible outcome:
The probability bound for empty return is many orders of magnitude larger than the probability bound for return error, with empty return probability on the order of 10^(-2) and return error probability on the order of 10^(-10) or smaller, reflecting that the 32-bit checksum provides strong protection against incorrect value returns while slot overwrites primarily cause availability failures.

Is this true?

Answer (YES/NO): YES